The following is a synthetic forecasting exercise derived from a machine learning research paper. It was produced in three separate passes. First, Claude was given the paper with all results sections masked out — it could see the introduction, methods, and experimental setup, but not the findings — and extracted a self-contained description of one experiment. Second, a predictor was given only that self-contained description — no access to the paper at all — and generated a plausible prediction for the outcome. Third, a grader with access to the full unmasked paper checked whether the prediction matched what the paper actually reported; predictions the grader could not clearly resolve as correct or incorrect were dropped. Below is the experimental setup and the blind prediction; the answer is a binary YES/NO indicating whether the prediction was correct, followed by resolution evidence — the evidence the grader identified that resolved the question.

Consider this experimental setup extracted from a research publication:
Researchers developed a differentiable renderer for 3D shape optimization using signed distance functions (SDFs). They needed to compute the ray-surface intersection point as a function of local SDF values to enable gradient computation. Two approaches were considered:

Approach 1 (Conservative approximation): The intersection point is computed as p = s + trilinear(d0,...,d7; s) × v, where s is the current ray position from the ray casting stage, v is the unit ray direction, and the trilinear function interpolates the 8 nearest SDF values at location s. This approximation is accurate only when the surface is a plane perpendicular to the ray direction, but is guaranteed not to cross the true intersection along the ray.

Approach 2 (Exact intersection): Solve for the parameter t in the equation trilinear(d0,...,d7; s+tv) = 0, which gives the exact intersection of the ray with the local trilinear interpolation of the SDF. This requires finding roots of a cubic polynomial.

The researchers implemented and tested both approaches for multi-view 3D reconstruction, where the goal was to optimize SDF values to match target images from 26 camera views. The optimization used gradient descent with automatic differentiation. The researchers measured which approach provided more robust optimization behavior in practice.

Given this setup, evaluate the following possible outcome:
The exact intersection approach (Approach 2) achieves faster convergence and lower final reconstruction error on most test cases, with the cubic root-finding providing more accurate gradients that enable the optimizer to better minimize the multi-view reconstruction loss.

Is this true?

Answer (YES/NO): NO